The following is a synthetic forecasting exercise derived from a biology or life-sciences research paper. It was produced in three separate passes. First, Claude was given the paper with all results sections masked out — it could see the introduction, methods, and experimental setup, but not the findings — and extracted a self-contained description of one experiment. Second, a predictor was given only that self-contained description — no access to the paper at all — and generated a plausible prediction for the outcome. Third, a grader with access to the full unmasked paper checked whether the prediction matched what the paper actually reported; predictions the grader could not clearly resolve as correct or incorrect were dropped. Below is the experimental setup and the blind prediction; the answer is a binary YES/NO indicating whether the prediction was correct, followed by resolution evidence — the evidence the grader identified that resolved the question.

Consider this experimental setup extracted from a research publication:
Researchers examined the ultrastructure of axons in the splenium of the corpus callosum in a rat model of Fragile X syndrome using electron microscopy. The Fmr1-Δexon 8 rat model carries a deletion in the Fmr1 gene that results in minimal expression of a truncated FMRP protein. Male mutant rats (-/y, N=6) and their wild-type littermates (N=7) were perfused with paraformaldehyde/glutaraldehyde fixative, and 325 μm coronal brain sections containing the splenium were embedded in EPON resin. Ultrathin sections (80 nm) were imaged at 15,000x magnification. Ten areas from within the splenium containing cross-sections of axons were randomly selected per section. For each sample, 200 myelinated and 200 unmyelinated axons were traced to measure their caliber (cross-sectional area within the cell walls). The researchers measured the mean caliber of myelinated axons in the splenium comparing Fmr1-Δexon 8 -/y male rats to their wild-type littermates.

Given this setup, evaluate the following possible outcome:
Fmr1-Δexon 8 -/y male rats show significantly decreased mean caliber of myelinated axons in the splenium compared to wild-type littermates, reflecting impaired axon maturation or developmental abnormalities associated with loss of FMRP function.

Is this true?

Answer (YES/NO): NO